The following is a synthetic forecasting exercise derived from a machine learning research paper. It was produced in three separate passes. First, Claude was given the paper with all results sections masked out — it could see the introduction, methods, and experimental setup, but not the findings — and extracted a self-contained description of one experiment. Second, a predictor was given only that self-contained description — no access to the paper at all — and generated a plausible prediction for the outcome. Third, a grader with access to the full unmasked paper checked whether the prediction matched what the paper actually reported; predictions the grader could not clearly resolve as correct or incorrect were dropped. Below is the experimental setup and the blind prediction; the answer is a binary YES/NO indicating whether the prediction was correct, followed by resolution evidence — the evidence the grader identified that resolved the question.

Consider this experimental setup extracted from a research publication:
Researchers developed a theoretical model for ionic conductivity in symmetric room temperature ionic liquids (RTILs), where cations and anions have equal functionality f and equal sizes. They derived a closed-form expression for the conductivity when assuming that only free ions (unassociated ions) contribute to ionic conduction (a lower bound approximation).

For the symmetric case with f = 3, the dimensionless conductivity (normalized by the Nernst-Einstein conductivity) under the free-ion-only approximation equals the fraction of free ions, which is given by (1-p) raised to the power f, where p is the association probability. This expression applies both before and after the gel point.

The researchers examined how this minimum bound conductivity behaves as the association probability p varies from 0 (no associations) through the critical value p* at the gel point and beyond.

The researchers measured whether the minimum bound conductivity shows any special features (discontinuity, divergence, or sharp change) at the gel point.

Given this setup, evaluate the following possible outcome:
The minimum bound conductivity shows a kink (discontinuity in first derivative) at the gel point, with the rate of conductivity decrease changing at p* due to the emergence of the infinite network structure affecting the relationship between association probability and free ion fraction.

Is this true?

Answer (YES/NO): NO